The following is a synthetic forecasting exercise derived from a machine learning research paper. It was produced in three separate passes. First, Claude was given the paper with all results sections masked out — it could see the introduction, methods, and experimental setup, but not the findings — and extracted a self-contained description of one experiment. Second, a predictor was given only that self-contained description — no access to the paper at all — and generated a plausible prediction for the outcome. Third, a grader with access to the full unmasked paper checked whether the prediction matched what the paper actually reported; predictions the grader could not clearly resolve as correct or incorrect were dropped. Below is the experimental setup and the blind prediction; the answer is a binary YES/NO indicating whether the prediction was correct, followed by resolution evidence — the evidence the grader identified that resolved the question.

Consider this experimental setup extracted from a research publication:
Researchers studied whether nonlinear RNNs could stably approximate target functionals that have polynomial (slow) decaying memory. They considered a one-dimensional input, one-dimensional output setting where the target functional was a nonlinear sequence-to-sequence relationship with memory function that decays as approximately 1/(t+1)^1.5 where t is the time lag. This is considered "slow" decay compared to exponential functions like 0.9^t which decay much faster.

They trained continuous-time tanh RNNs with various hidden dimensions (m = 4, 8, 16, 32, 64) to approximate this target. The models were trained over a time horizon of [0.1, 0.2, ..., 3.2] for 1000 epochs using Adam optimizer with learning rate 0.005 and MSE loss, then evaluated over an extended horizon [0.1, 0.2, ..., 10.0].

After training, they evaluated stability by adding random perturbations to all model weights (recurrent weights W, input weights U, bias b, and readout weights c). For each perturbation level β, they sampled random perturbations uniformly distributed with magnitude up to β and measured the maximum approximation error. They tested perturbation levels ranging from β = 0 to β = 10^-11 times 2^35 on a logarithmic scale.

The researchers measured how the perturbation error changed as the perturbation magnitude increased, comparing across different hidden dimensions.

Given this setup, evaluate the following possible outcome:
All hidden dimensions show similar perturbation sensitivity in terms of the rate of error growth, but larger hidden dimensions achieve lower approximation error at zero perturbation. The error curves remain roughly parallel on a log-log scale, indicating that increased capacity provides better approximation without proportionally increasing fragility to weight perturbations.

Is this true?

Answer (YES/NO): NO